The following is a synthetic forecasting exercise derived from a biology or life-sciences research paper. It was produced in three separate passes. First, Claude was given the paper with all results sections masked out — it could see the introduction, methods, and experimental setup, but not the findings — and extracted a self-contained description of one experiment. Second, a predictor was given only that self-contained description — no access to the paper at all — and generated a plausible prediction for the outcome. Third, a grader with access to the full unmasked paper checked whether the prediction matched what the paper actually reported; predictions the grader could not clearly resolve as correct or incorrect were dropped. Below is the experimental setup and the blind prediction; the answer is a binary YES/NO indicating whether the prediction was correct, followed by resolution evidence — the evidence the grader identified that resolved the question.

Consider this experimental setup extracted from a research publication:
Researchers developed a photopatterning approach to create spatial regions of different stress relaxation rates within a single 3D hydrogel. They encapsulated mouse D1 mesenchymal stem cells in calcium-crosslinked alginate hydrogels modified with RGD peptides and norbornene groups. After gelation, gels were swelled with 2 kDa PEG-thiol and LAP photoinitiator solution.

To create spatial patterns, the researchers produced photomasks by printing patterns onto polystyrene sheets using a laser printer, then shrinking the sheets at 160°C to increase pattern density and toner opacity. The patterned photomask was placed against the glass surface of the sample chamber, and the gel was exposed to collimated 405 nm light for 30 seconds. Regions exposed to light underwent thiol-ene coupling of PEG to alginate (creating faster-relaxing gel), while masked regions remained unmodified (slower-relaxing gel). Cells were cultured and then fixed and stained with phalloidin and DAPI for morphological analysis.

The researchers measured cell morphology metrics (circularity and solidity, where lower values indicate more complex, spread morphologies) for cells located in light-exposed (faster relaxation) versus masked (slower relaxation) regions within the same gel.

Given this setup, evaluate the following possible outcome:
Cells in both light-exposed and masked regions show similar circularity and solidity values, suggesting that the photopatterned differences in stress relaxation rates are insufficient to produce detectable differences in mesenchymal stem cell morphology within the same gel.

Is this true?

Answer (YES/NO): NO